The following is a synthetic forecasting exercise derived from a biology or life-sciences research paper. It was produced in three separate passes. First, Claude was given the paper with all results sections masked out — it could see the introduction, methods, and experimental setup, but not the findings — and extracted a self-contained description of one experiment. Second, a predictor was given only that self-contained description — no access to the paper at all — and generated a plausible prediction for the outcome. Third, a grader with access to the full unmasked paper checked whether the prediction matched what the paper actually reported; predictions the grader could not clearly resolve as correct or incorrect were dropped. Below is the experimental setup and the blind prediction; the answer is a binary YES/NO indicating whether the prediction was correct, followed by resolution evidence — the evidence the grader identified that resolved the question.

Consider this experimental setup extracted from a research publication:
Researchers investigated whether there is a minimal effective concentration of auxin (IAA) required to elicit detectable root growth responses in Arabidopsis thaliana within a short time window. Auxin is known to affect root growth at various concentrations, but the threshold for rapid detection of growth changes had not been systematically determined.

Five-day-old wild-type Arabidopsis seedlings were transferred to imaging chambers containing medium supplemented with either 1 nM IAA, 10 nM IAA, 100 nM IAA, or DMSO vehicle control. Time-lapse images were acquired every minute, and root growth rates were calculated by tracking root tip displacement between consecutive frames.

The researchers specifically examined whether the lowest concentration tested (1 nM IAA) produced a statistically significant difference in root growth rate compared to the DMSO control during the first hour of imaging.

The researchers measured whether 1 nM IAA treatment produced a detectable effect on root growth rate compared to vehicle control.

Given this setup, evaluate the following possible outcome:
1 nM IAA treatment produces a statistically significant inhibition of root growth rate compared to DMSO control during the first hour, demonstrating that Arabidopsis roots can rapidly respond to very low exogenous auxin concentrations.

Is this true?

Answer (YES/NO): YES